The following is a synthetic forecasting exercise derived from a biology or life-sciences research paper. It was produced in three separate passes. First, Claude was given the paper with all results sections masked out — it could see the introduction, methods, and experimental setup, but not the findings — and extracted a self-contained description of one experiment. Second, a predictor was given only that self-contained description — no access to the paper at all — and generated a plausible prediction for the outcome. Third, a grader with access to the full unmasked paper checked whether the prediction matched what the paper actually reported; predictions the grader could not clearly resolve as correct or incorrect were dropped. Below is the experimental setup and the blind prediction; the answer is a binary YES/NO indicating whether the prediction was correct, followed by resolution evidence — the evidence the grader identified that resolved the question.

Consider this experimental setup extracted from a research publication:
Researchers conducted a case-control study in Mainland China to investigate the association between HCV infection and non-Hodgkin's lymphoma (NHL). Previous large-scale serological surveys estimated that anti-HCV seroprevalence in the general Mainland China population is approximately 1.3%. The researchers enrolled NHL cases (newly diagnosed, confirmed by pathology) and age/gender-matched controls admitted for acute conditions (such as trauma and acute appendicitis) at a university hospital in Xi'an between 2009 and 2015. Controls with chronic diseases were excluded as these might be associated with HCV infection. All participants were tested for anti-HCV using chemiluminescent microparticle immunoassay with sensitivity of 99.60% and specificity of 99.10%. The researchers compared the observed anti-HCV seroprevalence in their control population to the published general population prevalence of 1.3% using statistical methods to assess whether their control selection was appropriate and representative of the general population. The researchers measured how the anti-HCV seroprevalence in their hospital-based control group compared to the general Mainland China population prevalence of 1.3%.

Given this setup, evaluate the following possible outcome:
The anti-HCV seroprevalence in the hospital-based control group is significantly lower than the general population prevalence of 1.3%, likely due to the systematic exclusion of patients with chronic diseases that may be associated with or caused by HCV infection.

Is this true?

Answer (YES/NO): NO